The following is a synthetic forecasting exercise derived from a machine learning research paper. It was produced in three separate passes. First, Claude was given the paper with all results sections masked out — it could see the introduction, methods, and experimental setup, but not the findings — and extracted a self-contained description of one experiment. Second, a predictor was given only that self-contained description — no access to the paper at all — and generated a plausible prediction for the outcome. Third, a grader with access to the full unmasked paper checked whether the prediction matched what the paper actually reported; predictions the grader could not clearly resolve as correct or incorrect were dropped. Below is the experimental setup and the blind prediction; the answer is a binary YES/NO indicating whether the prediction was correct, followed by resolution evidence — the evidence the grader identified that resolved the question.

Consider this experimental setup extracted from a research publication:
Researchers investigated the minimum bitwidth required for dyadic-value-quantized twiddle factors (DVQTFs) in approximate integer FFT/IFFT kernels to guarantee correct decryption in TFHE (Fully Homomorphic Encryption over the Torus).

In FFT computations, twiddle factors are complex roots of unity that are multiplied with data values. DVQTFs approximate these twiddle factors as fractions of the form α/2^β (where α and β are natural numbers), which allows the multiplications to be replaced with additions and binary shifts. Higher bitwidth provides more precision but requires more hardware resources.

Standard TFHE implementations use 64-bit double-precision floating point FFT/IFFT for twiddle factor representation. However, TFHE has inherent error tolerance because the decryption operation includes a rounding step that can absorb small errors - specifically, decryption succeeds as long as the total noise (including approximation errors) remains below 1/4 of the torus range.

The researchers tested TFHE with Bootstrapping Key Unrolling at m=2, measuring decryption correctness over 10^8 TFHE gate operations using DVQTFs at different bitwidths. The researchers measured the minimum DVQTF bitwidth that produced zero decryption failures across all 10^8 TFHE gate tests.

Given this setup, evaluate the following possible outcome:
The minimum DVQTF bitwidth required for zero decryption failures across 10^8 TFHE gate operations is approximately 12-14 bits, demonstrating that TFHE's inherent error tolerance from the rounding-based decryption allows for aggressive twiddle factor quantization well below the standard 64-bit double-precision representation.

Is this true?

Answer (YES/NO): NO